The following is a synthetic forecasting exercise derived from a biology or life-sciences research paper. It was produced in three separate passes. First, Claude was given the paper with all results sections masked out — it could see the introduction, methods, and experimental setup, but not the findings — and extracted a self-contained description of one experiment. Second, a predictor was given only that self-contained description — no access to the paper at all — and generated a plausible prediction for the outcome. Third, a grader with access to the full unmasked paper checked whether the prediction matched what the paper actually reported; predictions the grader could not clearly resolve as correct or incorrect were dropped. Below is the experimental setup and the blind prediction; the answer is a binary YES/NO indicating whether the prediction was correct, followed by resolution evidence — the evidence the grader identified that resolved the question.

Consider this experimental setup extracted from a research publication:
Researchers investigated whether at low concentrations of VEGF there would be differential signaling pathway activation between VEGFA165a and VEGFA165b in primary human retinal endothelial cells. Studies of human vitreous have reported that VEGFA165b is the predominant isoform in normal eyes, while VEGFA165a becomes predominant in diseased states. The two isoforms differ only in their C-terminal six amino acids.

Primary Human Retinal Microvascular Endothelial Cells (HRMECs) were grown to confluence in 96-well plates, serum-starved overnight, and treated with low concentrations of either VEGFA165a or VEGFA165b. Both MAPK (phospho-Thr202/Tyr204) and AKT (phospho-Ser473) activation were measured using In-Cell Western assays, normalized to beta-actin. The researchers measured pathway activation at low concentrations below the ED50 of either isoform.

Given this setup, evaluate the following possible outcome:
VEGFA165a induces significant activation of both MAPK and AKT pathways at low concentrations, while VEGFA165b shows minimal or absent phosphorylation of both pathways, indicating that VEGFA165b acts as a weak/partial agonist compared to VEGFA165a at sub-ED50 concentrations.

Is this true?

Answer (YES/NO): YES